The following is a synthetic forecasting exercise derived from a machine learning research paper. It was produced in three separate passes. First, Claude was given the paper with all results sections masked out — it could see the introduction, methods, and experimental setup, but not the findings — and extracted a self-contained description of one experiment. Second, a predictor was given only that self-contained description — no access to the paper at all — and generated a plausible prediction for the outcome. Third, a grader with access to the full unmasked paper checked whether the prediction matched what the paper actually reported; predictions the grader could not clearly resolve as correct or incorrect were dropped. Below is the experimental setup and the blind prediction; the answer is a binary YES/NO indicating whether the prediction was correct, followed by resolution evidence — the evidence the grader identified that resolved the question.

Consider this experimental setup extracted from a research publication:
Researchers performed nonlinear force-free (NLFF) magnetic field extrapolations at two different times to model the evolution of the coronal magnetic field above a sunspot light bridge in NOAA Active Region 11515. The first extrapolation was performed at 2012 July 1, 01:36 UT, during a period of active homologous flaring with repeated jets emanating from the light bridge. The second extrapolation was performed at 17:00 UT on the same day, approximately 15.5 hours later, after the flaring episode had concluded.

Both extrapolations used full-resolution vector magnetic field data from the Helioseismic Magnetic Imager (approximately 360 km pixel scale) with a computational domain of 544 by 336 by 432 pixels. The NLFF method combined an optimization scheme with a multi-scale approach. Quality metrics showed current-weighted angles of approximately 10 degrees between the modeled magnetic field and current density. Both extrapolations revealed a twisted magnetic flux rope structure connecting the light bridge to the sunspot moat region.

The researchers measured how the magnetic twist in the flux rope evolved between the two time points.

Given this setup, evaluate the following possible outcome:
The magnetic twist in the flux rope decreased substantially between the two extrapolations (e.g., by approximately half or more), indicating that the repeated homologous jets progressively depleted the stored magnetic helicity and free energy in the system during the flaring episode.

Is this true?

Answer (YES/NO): YES